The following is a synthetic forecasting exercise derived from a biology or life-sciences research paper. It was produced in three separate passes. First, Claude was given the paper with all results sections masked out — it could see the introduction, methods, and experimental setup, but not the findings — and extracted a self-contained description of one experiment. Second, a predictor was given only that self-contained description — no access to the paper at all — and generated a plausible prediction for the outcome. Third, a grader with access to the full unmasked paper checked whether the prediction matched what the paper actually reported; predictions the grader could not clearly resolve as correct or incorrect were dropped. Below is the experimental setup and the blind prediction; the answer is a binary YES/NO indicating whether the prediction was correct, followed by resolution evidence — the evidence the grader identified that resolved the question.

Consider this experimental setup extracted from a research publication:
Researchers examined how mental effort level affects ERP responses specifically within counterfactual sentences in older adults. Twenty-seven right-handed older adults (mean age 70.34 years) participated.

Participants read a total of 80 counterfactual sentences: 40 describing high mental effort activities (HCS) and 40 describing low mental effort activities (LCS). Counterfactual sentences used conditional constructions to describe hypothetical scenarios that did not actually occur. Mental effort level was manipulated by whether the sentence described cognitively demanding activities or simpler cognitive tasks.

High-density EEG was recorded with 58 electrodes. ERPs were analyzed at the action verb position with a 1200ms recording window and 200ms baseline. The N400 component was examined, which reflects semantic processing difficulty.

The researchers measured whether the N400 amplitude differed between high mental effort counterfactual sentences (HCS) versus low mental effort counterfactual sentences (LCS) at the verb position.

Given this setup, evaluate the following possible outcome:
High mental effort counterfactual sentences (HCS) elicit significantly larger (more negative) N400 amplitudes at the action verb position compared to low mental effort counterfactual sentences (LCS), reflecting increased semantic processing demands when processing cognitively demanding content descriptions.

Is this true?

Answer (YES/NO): NO